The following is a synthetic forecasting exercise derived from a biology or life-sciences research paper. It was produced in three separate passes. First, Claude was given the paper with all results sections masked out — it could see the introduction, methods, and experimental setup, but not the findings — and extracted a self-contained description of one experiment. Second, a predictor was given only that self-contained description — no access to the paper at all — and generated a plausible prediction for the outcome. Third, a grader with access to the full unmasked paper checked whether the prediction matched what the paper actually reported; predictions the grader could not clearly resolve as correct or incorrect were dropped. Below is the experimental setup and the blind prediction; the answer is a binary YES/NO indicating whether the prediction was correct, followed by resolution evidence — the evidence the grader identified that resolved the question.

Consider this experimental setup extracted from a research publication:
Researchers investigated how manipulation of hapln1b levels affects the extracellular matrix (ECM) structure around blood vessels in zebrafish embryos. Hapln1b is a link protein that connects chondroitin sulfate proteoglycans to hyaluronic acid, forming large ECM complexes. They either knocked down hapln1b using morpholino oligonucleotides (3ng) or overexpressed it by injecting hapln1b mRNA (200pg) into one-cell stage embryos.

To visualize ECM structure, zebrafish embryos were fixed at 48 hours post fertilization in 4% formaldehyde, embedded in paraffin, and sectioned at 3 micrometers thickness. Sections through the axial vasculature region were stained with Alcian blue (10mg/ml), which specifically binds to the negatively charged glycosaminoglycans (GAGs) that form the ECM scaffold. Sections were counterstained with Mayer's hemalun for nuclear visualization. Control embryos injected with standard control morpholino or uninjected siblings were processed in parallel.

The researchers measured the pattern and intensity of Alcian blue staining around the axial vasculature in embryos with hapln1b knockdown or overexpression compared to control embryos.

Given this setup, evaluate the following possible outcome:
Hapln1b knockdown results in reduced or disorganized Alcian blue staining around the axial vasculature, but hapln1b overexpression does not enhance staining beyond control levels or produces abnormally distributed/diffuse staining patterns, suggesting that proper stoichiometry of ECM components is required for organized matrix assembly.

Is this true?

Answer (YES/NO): NO